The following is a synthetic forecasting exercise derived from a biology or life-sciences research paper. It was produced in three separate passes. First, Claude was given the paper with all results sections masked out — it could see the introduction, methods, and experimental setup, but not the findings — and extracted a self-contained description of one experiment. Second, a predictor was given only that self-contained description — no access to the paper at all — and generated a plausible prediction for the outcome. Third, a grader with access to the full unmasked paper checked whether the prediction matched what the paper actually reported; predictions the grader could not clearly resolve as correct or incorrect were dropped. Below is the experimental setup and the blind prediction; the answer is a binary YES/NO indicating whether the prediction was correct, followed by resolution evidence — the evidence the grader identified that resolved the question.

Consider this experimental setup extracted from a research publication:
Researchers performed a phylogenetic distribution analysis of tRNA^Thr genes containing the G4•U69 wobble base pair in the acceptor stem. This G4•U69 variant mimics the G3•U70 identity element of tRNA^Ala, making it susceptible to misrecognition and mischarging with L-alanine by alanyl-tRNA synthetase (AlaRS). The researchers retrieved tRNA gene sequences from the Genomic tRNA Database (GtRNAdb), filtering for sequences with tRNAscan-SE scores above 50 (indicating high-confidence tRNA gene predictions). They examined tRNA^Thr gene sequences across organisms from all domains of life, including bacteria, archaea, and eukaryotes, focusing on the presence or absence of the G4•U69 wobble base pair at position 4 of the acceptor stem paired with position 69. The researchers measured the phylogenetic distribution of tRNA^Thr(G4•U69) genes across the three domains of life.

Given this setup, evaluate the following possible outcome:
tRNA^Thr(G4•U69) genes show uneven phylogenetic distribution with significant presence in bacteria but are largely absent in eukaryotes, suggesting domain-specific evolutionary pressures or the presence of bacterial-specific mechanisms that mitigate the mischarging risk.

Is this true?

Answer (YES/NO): NO